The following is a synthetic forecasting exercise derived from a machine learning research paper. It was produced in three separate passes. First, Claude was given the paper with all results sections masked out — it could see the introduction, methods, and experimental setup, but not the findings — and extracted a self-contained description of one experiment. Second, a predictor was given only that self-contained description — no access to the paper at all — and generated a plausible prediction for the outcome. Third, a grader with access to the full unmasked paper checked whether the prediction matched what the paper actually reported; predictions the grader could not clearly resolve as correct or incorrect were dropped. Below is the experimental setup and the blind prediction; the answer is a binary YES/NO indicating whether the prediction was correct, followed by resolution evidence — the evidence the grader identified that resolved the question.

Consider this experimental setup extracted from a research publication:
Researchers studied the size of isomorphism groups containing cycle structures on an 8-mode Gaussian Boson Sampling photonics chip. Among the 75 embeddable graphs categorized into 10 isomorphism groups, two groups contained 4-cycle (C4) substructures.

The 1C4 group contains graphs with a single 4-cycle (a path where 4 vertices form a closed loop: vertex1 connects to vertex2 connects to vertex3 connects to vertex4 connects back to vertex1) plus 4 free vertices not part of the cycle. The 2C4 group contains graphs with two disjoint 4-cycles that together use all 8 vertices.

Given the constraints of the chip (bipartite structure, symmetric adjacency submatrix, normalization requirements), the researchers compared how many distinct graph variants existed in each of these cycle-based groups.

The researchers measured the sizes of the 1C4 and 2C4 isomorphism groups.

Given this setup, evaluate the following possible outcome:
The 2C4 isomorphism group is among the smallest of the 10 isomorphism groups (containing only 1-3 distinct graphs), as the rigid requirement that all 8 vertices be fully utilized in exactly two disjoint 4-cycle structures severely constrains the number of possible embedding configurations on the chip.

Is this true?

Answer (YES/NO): NO